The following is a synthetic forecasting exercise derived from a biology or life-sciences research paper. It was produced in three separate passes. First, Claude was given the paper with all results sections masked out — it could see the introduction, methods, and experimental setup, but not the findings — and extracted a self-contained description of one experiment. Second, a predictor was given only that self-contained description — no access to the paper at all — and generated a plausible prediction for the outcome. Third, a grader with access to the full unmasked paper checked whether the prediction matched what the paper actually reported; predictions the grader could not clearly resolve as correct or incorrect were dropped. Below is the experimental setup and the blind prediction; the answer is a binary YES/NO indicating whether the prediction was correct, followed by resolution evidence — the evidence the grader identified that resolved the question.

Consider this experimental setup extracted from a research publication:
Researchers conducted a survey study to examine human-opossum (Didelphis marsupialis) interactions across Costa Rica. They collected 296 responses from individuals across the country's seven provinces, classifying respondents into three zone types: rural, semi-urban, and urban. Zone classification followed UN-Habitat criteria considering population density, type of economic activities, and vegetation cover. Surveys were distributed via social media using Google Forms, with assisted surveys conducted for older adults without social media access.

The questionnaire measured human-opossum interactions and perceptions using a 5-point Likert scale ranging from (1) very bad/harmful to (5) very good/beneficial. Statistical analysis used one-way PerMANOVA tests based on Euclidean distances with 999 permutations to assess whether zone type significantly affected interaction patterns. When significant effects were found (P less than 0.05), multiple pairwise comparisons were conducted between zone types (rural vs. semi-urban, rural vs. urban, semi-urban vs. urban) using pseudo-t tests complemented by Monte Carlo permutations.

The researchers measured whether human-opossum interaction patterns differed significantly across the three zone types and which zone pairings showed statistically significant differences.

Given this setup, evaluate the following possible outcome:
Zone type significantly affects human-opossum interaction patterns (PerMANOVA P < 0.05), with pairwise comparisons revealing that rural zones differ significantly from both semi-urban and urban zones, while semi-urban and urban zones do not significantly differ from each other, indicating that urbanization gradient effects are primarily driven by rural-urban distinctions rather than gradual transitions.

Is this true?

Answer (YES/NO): NO